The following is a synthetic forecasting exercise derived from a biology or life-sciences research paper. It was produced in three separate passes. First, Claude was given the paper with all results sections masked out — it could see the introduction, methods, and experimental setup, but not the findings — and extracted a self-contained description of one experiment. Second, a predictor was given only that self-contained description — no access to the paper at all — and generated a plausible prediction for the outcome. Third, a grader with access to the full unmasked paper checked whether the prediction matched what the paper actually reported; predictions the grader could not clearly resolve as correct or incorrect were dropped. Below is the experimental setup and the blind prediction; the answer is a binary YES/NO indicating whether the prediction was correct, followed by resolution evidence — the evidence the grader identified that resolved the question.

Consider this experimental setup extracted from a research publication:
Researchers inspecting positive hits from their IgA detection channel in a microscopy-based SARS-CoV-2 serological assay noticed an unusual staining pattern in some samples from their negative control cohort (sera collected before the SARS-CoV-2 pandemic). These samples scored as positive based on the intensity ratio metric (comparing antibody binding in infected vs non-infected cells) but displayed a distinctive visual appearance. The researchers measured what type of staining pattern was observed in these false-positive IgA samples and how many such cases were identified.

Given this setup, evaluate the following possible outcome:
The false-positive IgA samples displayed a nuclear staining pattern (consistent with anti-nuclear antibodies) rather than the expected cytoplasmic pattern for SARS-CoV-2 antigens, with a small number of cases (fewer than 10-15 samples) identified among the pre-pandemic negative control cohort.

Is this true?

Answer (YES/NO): NO